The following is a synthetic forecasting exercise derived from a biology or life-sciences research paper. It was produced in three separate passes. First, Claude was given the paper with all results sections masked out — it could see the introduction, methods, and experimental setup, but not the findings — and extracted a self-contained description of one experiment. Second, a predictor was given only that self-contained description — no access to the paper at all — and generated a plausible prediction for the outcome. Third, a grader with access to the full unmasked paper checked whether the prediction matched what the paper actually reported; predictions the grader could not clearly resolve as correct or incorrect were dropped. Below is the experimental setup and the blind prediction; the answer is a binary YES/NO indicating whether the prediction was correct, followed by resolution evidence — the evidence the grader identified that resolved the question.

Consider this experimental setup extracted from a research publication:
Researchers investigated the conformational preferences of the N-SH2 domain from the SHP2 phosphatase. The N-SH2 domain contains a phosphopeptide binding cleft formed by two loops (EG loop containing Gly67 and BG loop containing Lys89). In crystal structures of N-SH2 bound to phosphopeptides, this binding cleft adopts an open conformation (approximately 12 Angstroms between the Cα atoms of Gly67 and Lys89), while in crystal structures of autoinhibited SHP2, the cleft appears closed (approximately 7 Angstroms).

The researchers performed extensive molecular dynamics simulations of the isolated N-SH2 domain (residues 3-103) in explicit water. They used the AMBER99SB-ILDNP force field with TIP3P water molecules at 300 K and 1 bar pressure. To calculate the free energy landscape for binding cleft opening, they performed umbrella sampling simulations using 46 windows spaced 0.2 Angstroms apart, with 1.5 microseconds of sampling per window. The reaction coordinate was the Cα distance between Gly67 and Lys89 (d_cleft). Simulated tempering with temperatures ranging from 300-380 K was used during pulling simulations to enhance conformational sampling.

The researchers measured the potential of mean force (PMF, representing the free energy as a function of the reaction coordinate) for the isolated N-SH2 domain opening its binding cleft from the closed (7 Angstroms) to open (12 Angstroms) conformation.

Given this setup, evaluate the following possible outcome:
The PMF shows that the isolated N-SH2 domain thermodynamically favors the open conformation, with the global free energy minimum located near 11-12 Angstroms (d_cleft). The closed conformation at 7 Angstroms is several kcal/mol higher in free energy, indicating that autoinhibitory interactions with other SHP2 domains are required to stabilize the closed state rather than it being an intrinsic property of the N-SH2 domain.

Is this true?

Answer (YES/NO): NO